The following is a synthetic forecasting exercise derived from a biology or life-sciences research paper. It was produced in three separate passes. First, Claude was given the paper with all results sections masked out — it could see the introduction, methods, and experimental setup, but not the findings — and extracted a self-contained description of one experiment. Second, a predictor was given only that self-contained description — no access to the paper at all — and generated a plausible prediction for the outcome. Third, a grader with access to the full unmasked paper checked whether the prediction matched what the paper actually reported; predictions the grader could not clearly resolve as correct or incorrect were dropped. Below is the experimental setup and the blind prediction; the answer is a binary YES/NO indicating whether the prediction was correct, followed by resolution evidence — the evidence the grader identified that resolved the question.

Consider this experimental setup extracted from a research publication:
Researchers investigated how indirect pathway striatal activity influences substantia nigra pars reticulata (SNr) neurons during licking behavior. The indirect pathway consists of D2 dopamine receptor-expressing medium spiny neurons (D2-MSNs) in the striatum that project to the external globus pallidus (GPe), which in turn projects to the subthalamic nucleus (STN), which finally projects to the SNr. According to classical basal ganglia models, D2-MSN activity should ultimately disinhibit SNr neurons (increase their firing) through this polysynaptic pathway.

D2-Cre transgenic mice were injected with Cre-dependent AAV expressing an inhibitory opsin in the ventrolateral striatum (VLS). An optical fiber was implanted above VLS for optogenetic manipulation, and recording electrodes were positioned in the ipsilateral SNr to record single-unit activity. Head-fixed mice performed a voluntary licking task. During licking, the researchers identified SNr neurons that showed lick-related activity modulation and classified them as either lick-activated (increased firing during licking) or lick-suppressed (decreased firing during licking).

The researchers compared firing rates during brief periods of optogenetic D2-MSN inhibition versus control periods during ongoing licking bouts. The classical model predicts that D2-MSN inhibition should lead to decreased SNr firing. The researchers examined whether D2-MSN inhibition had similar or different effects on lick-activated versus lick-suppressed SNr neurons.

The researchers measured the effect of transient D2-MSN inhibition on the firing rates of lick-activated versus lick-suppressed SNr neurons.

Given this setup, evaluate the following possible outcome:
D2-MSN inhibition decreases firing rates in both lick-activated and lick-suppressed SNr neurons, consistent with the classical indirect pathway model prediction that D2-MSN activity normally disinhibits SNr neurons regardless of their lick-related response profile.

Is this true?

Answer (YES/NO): NO